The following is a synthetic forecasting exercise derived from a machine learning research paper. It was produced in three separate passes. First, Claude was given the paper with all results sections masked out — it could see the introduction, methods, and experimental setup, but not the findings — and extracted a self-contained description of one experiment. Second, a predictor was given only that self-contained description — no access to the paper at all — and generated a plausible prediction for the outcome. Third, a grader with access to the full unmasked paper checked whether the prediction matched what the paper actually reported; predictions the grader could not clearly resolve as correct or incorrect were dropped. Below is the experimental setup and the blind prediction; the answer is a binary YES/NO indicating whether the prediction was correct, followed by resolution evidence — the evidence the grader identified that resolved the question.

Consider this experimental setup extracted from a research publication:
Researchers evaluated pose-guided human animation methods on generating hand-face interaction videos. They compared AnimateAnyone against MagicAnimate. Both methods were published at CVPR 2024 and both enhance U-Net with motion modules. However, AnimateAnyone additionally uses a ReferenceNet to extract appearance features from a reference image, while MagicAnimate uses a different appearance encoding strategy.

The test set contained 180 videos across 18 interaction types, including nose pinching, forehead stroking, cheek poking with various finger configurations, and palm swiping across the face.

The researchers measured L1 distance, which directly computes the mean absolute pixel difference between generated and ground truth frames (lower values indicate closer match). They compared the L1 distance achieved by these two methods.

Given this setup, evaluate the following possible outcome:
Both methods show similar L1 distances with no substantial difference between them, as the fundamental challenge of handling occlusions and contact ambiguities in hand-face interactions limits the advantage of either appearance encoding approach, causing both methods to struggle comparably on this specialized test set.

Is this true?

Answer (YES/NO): NO